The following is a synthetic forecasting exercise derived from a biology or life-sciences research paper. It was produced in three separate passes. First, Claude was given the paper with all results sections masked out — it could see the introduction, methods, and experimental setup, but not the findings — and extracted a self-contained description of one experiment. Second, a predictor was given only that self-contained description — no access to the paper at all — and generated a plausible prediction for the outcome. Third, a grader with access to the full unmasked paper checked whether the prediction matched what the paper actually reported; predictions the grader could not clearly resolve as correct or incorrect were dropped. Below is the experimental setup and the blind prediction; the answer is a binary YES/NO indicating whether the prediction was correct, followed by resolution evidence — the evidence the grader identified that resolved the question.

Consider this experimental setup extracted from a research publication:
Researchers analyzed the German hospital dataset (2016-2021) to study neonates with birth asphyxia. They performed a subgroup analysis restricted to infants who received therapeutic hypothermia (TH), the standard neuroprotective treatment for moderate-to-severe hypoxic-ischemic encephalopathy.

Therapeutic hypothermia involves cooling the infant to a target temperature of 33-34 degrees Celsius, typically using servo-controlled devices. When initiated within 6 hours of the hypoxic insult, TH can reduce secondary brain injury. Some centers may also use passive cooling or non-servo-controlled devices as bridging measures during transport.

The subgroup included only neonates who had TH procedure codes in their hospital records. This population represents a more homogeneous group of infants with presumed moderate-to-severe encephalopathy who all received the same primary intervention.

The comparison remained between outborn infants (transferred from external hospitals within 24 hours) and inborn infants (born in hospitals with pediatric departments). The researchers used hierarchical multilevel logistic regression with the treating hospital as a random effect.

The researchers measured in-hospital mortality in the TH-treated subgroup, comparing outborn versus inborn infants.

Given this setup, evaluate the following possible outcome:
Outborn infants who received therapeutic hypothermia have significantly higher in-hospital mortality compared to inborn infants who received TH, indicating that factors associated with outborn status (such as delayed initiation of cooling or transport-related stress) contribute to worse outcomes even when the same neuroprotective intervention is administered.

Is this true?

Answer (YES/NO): YES